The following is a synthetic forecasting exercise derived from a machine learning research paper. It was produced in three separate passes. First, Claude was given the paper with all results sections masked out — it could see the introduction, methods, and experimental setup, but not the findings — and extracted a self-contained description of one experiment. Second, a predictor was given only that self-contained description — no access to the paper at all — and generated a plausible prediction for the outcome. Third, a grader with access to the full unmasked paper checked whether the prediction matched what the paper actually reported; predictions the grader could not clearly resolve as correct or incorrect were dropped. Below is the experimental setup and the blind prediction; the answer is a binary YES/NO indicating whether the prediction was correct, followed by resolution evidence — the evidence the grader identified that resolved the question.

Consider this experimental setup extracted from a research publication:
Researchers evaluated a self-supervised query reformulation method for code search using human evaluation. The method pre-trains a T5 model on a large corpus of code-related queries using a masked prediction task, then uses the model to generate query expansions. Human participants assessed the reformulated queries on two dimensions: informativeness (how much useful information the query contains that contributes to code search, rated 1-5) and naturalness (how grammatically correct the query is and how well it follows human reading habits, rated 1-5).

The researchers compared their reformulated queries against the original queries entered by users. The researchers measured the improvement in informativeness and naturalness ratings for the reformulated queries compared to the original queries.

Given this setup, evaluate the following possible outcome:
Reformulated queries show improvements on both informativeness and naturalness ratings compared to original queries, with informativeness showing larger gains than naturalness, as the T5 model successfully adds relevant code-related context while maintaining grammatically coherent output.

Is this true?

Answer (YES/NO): YES